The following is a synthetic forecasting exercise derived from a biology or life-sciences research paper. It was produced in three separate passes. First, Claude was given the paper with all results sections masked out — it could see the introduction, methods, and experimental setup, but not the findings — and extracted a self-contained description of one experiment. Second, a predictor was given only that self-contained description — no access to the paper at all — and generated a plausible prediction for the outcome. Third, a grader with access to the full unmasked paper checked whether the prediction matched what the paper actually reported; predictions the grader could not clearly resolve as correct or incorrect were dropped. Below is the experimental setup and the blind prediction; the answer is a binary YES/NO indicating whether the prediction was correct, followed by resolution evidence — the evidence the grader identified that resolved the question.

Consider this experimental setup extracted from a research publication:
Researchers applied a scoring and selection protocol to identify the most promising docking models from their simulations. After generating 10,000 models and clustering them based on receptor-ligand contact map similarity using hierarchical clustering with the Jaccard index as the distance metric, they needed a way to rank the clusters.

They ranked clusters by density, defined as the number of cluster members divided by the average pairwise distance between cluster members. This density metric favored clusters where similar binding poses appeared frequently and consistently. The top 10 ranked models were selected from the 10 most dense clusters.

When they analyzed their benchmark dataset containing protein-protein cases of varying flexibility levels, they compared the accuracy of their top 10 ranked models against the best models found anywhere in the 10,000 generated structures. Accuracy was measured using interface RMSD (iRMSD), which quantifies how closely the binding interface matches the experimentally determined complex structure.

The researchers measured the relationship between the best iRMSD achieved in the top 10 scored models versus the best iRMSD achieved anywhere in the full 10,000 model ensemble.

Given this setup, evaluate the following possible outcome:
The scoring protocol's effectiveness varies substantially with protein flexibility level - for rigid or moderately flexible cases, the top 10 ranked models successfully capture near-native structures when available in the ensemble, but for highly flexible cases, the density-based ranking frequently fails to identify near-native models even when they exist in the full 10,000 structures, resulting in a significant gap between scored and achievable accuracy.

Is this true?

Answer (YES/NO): NO